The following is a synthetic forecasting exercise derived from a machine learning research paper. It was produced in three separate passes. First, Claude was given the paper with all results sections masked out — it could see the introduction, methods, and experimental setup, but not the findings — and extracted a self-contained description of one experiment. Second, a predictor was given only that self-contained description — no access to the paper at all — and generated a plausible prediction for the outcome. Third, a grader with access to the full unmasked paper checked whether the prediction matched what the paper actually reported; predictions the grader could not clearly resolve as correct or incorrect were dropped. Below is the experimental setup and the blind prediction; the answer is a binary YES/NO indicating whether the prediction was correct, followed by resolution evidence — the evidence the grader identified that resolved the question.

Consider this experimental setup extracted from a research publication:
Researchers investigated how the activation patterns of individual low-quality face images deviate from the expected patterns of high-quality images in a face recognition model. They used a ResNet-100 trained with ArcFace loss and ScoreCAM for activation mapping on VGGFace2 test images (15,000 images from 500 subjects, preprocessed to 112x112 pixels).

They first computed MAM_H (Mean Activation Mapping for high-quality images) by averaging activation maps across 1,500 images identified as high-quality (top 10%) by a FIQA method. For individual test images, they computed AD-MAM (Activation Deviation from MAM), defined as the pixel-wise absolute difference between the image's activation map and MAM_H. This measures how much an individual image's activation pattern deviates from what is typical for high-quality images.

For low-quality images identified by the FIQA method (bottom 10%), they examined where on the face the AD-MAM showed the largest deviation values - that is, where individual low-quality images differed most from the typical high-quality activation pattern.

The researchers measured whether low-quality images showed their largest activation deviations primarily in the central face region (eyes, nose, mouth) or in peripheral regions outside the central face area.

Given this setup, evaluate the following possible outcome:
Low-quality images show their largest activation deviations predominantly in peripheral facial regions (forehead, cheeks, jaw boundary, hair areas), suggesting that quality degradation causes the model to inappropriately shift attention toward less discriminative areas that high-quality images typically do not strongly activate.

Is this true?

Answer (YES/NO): YES